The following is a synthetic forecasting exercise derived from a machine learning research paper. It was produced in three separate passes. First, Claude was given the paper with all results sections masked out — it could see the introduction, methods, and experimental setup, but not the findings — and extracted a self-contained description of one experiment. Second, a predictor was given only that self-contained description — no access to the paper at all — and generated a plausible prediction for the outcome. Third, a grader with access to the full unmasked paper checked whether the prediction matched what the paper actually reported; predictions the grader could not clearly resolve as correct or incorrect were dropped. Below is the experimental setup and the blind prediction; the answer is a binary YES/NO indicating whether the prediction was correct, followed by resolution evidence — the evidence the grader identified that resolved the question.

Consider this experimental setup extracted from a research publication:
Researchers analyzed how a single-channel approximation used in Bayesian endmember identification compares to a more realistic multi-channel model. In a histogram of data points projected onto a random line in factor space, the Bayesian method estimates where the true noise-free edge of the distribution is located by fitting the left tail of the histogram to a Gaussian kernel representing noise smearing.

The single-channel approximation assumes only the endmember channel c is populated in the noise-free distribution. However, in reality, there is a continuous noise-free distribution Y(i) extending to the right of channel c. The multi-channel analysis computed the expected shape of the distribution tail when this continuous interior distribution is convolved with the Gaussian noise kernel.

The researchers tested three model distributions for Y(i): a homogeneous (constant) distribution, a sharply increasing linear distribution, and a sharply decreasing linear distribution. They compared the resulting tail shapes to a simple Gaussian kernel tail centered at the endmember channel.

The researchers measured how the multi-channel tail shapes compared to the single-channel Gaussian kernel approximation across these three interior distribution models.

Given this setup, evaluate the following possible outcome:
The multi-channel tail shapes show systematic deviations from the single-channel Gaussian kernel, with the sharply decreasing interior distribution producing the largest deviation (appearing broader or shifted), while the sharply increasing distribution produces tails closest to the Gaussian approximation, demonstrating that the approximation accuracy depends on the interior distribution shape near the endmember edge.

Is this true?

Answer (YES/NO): NO